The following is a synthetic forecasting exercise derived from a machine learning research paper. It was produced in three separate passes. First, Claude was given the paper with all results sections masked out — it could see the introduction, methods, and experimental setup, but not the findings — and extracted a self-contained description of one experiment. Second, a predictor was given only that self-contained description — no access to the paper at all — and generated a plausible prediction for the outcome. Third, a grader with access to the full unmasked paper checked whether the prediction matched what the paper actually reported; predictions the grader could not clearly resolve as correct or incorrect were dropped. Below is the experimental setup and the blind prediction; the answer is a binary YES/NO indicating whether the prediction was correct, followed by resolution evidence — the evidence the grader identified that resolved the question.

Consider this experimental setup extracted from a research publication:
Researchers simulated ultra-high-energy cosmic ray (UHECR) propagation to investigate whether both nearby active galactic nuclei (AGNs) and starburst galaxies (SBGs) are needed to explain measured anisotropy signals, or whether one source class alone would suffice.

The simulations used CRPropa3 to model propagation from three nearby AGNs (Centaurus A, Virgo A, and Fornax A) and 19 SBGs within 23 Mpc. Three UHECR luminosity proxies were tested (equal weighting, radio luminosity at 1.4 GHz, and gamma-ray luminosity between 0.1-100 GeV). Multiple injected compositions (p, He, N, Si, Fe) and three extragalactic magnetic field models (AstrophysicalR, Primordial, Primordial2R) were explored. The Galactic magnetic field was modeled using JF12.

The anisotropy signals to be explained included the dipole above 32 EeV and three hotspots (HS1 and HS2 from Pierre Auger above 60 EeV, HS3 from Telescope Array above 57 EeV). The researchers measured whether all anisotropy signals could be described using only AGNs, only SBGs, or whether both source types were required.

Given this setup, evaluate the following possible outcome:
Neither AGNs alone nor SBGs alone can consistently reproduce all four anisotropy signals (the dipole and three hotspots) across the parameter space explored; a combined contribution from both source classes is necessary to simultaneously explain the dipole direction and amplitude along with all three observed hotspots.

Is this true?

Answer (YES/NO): NO